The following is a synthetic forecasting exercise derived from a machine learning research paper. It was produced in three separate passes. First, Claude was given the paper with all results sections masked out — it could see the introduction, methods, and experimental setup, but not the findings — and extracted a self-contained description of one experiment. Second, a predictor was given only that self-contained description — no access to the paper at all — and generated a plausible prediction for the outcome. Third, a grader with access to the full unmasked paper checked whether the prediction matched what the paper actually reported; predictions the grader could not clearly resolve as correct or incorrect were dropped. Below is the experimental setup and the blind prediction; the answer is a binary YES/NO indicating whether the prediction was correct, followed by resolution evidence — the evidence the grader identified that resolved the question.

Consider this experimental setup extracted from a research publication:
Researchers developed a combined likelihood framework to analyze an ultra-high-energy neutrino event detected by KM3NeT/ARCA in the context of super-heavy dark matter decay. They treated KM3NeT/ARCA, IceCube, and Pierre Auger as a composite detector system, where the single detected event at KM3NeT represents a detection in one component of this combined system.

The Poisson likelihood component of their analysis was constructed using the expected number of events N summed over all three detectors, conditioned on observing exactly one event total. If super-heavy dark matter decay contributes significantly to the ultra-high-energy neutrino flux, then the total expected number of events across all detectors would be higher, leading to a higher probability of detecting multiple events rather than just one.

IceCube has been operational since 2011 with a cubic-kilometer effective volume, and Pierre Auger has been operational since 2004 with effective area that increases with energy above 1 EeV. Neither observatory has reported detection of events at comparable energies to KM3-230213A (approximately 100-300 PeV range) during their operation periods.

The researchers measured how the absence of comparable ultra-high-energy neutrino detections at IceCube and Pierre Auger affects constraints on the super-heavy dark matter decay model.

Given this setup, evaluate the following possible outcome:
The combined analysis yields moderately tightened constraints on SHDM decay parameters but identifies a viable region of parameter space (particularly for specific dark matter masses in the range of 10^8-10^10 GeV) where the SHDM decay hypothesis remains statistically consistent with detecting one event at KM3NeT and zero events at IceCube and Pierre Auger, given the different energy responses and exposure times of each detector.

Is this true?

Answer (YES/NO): NO